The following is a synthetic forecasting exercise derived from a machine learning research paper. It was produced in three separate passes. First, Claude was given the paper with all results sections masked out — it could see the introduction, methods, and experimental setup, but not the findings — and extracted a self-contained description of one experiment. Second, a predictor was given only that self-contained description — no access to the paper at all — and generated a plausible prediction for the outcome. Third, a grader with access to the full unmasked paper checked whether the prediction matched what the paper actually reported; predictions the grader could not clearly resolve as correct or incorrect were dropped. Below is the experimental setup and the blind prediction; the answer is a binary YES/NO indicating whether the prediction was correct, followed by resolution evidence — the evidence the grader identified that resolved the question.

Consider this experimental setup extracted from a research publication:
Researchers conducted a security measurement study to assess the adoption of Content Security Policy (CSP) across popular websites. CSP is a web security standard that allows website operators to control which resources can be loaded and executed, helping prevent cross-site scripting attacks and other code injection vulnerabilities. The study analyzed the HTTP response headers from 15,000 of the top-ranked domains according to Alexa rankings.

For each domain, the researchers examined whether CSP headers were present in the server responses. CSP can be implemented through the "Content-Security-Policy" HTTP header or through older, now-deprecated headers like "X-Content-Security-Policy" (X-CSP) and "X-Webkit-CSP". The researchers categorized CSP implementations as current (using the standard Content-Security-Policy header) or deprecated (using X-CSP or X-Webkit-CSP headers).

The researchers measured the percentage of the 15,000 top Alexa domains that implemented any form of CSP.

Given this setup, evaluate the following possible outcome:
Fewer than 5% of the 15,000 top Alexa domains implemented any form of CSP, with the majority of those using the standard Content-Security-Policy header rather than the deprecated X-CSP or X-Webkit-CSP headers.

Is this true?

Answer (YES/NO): YES